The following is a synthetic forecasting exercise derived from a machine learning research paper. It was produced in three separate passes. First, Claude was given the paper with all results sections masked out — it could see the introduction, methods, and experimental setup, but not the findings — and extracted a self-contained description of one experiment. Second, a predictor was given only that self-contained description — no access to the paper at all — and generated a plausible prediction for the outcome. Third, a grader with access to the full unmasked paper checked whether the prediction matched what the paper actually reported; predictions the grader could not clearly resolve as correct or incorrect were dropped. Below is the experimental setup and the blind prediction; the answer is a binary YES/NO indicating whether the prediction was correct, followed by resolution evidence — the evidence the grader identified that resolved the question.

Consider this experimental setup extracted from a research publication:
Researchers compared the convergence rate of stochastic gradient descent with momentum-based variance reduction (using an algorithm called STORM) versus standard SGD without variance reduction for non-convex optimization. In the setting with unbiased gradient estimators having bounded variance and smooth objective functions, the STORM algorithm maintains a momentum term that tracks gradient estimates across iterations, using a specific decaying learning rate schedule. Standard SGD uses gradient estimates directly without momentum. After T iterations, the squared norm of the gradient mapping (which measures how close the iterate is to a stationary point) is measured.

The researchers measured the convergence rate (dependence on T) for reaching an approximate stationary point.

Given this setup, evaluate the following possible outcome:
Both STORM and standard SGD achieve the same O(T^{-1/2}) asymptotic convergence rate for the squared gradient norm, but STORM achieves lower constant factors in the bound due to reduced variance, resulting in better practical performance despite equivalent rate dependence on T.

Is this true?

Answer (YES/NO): NO